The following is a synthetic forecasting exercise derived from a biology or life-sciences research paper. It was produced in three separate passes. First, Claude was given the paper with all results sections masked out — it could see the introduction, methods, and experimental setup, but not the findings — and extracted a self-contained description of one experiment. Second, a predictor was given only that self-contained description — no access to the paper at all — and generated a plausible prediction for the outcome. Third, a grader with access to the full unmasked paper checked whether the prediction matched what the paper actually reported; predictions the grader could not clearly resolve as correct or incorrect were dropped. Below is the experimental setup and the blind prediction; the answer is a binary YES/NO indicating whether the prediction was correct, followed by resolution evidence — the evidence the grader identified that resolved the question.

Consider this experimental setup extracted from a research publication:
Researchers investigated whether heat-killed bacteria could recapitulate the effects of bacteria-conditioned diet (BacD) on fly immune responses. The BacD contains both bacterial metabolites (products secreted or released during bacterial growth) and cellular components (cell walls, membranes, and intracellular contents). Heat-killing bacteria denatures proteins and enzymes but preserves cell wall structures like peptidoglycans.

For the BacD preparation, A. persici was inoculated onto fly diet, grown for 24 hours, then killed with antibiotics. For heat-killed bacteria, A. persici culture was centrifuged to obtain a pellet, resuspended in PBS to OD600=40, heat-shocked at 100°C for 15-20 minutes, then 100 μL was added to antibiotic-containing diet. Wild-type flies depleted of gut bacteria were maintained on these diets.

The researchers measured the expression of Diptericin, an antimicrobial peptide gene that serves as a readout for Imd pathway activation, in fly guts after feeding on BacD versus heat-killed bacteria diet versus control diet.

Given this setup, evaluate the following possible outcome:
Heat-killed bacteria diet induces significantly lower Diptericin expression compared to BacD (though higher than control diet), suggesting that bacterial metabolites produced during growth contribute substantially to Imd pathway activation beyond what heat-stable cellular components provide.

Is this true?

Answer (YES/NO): NO